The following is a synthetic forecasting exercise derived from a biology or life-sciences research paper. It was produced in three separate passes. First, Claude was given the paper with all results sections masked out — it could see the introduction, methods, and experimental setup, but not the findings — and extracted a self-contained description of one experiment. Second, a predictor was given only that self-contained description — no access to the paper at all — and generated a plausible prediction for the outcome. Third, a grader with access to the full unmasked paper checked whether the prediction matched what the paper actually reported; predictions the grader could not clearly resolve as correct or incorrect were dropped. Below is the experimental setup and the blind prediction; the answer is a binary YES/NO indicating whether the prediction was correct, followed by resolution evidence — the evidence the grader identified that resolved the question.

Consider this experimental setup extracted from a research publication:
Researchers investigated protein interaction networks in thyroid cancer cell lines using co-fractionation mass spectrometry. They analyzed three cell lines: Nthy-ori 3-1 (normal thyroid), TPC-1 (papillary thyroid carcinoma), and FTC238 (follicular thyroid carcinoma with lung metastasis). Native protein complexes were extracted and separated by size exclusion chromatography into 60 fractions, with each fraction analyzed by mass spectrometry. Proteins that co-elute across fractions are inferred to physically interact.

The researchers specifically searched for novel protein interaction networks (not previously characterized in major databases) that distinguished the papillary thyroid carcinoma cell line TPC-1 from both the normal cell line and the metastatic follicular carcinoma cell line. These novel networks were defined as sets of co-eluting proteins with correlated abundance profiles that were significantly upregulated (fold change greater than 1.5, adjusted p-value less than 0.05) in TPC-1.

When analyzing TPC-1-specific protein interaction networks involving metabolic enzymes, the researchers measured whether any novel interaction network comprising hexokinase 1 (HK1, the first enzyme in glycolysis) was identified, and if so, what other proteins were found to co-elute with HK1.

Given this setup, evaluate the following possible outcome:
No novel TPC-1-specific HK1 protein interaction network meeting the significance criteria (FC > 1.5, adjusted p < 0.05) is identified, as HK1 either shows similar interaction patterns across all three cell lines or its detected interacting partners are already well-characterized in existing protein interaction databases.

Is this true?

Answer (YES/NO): NO